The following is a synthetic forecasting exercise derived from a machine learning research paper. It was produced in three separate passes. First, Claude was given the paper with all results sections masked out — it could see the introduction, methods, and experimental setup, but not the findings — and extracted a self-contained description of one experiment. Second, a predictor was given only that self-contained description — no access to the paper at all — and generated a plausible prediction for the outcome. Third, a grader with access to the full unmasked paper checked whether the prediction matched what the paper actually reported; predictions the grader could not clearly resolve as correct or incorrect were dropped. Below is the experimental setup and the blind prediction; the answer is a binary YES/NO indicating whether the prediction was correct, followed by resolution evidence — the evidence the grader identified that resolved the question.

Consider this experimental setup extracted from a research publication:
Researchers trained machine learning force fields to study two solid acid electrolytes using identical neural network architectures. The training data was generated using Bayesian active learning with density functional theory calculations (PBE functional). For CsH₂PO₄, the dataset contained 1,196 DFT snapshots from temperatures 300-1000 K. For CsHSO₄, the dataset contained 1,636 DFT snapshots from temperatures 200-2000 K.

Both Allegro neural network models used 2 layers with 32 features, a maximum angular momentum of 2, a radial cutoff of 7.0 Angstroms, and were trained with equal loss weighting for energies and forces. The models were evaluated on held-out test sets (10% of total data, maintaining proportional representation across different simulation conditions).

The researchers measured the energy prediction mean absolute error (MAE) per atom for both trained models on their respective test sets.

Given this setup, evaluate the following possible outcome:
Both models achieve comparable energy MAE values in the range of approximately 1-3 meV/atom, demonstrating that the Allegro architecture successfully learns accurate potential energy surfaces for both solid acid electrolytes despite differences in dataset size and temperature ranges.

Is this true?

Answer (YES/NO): NO